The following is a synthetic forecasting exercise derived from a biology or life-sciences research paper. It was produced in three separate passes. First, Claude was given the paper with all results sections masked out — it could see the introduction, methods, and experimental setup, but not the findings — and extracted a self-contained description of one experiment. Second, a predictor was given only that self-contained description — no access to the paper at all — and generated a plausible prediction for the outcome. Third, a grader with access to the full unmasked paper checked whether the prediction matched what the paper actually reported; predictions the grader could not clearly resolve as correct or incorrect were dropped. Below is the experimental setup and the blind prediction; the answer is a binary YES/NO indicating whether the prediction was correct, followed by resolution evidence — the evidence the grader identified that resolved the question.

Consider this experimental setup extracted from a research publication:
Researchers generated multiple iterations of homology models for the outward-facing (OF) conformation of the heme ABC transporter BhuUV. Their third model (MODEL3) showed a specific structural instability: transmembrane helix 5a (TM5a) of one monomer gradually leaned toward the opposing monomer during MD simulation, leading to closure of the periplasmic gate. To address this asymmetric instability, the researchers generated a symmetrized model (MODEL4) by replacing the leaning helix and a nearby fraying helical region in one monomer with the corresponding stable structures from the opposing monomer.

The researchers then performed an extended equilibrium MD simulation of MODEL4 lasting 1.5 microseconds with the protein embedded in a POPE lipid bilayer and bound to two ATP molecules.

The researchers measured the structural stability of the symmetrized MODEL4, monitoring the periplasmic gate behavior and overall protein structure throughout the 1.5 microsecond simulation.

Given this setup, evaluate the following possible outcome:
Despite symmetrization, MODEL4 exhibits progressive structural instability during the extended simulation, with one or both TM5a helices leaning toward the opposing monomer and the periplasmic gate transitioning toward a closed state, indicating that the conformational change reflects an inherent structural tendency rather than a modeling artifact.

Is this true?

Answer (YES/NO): NO